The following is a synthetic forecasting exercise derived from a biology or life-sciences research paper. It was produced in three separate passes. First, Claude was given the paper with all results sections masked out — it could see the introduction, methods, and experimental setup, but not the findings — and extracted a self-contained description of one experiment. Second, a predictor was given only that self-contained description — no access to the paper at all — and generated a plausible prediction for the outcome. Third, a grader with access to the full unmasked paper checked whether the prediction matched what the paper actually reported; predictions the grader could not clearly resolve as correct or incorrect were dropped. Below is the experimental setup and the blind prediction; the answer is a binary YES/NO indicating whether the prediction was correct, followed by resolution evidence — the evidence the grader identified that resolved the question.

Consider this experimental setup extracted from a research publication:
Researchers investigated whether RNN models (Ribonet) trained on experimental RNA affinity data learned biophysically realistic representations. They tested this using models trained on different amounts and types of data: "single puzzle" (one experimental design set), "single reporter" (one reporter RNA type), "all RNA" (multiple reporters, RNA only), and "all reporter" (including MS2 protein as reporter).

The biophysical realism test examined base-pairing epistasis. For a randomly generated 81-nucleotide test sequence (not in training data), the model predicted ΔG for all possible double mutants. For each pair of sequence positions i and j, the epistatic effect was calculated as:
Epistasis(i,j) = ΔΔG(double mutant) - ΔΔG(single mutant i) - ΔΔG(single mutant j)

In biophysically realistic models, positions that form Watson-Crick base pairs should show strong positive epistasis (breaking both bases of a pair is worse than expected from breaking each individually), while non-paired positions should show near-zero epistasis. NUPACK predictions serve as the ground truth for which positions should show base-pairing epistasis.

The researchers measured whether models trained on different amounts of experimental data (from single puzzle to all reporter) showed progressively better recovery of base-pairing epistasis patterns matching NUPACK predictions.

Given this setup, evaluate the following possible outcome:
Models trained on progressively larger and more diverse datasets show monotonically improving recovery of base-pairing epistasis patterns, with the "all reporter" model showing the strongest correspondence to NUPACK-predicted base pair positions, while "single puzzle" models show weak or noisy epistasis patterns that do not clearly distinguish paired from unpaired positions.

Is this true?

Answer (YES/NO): NO